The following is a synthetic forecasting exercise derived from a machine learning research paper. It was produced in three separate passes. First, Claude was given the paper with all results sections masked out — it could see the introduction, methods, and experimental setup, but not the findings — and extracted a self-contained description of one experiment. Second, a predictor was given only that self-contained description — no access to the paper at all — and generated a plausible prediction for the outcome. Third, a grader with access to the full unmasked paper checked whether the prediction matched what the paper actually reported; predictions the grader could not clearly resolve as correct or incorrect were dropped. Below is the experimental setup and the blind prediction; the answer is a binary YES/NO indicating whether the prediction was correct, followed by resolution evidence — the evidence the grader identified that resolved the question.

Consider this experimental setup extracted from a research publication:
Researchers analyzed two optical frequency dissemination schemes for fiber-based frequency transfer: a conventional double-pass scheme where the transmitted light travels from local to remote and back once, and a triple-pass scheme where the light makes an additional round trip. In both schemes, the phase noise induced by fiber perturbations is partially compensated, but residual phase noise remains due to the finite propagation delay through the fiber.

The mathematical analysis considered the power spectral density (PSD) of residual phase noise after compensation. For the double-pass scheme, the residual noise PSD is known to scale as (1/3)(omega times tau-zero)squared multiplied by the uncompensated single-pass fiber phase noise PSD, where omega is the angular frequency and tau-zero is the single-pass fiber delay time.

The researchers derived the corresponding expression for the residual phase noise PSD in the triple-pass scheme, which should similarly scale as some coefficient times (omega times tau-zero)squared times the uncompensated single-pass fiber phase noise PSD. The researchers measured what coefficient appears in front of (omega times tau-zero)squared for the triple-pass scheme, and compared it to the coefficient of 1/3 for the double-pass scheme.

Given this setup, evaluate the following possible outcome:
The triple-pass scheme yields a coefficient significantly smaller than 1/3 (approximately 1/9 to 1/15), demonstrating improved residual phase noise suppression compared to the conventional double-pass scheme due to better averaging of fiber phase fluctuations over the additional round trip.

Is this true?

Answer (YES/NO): NO